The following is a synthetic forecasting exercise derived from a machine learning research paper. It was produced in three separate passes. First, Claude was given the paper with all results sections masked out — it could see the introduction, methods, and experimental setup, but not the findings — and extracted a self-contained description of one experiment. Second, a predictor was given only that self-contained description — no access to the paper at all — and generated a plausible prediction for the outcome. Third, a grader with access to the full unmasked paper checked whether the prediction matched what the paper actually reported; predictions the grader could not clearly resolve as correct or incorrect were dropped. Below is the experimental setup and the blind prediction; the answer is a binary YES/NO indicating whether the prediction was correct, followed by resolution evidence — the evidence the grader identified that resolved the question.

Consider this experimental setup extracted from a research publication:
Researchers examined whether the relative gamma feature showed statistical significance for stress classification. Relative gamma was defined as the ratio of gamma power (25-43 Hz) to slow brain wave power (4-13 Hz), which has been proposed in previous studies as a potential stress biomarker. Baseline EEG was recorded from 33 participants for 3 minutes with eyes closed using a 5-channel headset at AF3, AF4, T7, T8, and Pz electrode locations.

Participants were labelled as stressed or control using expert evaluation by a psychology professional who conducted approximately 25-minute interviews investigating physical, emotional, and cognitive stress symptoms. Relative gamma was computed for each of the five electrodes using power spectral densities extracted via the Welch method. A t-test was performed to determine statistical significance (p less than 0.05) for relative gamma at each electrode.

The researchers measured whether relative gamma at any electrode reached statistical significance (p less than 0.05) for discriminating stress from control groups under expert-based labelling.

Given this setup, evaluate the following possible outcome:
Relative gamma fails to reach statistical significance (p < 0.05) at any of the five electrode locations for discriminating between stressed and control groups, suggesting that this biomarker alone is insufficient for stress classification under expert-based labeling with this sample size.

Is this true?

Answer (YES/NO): YES